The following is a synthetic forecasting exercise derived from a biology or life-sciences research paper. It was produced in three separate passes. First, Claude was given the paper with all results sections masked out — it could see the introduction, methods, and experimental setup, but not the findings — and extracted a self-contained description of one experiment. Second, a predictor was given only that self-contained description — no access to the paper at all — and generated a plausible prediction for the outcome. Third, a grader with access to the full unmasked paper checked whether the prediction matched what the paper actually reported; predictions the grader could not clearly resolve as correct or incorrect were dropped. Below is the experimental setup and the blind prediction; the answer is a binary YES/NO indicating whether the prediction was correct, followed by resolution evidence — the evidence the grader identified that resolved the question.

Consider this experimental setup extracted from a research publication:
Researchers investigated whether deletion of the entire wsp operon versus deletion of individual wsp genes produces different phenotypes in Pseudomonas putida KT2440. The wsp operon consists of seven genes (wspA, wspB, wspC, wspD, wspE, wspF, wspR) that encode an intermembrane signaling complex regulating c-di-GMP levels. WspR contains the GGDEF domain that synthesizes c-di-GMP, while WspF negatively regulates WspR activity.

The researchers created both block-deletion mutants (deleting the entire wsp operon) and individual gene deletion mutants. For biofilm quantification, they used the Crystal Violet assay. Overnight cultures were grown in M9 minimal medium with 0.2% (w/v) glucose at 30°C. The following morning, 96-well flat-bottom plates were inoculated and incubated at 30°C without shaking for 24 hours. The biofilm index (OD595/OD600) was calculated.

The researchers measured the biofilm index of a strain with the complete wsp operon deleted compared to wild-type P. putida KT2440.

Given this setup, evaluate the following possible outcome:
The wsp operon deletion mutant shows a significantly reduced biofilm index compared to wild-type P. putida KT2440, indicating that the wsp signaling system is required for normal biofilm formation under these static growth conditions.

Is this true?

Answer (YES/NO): NO